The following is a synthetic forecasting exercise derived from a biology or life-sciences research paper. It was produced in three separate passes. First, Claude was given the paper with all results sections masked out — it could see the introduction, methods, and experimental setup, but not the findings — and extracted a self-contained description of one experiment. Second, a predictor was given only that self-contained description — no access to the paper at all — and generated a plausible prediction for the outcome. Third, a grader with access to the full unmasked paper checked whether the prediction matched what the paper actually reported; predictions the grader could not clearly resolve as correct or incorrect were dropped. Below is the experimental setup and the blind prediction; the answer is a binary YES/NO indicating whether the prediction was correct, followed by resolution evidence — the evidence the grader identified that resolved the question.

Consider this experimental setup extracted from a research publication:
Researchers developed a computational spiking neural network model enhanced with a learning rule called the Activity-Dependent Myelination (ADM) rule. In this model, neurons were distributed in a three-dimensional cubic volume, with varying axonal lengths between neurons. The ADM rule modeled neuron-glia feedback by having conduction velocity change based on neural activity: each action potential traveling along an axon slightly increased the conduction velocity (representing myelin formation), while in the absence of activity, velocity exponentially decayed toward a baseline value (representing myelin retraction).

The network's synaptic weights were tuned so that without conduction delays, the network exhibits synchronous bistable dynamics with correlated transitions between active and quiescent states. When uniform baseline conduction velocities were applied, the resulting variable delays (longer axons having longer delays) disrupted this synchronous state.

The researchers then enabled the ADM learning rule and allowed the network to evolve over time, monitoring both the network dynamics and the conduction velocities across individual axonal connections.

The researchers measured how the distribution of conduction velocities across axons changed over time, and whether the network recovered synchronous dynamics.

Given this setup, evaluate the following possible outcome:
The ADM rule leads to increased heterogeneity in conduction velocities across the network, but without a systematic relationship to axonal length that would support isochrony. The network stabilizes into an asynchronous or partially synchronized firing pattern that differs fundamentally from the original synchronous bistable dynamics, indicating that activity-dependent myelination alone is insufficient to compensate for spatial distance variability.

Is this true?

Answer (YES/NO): NO